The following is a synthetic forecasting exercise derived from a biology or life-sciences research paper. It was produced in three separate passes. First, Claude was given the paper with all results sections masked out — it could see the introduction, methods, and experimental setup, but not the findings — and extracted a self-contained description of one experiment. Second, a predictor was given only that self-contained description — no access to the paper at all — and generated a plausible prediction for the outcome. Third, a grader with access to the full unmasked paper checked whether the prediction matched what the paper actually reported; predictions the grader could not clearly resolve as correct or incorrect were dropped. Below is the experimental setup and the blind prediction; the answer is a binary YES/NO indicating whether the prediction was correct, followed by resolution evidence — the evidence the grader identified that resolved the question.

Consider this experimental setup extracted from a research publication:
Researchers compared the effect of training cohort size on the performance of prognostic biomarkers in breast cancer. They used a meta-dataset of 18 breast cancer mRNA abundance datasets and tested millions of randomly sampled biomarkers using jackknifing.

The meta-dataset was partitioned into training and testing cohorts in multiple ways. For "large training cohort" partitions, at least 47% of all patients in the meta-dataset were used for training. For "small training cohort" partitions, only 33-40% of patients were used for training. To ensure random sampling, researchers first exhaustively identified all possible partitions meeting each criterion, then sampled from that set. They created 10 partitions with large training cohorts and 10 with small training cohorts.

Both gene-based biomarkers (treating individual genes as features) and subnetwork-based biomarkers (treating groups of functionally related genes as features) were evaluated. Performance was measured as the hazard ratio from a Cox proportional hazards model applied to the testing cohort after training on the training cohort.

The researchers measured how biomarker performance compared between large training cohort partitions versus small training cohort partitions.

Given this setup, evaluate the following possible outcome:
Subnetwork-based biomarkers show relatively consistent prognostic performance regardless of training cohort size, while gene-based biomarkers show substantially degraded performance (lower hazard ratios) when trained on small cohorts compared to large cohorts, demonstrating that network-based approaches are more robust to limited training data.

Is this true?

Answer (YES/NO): NO